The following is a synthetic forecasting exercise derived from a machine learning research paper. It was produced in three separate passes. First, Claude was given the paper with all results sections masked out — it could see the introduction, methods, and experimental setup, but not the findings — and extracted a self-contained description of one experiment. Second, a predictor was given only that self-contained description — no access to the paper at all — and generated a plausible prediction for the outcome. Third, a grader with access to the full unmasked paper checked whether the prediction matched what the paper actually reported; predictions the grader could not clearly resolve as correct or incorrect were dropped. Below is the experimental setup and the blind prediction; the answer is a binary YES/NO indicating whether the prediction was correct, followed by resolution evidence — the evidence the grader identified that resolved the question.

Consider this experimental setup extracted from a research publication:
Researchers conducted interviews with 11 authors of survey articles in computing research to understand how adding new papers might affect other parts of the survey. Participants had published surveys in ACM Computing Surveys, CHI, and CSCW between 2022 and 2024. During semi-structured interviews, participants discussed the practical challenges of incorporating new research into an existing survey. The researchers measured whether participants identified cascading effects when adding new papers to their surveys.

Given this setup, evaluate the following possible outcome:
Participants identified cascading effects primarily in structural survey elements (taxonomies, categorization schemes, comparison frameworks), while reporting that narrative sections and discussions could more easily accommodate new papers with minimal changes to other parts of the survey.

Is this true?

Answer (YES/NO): NO